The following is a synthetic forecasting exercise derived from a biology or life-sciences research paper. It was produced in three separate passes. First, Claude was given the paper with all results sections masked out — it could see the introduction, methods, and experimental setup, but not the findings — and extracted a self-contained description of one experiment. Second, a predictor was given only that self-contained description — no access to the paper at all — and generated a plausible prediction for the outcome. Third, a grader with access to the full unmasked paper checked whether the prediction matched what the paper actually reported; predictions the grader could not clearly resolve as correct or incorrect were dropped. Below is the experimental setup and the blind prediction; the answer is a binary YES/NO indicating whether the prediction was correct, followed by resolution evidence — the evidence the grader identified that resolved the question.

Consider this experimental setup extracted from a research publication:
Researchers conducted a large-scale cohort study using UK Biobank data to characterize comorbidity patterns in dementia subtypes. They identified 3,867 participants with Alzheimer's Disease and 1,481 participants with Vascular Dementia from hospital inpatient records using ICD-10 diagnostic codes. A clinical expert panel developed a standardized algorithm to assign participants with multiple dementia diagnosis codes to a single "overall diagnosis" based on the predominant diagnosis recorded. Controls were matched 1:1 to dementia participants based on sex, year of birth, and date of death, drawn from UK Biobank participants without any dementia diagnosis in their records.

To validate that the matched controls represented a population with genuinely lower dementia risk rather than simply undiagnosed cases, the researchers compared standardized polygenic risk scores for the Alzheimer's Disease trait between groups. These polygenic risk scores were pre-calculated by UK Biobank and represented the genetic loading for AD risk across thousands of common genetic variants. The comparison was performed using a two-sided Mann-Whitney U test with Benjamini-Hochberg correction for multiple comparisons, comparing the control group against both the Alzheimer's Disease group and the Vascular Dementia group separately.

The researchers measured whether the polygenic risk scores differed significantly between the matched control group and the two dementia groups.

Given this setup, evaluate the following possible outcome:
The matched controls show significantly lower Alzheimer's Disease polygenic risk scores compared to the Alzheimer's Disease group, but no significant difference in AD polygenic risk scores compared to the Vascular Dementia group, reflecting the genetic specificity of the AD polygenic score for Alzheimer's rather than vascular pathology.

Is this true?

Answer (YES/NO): NO